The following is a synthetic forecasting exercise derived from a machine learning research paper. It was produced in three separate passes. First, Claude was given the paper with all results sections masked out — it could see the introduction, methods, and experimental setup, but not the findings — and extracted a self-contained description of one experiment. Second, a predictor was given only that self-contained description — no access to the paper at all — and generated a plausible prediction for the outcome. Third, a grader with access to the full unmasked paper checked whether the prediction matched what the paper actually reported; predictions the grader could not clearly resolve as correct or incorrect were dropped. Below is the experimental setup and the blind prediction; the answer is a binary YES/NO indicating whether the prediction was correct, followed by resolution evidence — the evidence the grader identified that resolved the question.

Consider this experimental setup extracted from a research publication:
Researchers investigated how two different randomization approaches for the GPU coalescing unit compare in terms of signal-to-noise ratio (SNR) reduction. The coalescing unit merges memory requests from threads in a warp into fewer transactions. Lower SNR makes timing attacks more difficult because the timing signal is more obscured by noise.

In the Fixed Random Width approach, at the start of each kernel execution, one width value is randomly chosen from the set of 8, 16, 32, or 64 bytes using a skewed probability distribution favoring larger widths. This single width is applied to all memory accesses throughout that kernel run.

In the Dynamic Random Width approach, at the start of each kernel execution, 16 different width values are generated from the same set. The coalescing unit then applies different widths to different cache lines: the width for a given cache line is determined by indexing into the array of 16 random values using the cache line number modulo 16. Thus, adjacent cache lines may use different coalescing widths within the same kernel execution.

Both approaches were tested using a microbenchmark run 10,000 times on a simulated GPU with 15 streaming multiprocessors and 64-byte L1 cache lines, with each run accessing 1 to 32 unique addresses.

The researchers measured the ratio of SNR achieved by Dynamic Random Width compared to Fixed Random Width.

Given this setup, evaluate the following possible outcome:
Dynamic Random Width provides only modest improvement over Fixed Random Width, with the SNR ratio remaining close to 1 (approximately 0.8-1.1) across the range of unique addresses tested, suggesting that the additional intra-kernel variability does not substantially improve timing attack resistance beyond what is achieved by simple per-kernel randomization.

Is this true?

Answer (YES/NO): NO